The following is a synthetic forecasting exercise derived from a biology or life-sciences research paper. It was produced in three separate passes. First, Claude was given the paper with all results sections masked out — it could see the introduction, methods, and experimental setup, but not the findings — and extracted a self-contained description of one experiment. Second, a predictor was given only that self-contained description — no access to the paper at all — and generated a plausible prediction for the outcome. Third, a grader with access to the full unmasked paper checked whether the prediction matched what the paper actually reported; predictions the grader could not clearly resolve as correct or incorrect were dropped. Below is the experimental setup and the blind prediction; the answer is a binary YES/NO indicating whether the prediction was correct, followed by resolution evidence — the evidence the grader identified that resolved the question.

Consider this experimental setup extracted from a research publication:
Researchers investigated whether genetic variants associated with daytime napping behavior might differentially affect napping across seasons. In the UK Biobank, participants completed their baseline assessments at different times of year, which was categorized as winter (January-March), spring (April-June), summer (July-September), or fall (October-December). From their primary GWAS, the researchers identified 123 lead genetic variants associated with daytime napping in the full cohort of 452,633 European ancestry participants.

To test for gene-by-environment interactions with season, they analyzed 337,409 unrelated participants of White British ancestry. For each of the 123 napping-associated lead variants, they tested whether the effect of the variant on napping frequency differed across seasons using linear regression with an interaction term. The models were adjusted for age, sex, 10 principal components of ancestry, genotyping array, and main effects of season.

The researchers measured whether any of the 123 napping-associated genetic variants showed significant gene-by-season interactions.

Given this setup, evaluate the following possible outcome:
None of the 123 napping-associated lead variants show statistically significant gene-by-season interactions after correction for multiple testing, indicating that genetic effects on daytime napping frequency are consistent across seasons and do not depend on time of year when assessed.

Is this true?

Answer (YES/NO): YES